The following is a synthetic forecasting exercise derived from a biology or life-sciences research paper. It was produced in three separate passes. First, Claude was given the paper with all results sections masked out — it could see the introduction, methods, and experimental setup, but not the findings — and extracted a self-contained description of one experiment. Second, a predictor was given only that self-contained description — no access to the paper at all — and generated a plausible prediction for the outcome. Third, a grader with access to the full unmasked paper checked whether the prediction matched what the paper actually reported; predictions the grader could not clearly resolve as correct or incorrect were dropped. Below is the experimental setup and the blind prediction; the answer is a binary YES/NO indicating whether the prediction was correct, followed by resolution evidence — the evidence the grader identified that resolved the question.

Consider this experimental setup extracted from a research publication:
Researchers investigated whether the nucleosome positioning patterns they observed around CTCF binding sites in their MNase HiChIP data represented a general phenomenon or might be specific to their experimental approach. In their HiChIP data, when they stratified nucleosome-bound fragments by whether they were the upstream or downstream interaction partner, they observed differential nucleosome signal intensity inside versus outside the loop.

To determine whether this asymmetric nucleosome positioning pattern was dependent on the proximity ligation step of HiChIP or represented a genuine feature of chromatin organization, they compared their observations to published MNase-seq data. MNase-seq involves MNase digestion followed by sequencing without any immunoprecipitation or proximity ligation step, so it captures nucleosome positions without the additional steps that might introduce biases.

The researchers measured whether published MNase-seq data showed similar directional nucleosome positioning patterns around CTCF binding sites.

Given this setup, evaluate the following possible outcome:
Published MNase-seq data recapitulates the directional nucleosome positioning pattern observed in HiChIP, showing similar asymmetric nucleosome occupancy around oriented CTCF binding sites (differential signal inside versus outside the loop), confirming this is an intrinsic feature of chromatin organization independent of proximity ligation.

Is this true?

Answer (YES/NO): YES